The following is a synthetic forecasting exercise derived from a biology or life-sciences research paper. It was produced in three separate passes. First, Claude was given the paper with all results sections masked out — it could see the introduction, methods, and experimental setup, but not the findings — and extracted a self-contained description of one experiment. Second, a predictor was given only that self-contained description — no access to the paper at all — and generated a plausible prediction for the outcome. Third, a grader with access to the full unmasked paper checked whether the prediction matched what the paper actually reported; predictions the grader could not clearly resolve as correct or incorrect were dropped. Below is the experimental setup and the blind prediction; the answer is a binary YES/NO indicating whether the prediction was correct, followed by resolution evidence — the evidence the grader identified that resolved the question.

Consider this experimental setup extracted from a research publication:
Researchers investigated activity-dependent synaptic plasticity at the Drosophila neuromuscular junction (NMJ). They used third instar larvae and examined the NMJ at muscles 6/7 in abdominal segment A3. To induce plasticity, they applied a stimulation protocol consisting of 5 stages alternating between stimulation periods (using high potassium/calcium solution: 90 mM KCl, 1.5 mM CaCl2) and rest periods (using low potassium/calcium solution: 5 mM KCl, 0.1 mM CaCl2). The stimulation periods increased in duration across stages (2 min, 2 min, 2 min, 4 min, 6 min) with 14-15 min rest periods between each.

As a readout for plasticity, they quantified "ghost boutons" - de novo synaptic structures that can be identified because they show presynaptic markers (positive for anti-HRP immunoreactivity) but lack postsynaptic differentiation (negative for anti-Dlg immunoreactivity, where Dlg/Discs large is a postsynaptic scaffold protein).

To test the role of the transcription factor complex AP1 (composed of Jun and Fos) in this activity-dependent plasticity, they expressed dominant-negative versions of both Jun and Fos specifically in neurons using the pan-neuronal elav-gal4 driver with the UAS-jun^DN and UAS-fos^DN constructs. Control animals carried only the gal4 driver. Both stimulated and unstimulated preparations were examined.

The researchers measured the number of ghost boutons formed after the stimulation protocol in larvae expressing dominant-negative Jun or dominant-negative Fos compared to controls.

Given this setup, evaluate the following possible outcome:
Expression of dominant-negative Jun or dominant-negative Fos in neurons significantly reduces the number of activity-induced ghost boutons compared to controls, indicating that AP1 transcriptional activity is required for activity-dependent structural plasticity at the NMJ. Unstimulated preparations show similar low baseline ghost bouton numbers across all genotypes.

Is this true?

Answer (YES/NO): NO